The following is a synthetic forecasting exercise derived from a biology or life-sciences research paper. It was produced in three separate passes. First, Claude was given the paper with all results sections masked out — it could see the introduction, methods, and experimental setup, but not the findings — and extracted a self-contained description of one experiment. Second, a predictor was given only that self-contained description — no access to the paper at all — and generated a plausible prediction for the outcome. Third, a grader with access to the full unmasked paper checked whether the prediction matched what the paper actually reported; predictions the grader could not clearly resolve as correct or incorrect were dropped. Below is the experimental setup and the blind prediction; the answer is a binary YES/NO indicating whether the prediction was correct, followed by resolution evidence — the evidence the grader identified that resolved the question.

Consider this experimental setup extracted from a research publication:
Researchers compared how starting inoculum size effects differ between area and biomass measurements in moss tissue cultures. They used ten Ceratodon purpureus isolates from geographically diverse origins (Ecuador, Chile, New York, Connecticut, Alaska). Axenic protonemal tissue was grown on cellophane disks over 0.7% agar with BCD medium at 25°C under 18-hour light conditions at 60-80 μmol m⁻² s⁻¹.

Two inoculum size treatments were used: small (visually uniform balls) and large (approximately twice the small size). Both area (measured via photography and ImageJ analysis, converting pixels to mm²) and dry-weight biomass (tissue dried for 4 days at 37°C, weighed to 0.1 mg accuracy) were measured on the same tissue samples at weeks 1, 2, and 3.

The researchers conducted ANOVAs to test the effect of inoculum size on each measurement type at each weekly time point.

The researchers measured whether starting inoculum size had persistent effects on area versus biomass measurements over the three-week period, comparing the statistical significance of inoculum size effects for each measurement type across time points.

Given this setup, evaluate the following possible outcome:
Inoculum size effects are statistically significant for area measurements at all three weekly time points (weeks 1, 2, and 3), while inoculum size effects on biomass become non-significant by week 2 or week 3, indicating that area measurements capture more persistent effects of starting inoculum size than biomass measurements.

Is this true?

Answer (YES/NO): NO